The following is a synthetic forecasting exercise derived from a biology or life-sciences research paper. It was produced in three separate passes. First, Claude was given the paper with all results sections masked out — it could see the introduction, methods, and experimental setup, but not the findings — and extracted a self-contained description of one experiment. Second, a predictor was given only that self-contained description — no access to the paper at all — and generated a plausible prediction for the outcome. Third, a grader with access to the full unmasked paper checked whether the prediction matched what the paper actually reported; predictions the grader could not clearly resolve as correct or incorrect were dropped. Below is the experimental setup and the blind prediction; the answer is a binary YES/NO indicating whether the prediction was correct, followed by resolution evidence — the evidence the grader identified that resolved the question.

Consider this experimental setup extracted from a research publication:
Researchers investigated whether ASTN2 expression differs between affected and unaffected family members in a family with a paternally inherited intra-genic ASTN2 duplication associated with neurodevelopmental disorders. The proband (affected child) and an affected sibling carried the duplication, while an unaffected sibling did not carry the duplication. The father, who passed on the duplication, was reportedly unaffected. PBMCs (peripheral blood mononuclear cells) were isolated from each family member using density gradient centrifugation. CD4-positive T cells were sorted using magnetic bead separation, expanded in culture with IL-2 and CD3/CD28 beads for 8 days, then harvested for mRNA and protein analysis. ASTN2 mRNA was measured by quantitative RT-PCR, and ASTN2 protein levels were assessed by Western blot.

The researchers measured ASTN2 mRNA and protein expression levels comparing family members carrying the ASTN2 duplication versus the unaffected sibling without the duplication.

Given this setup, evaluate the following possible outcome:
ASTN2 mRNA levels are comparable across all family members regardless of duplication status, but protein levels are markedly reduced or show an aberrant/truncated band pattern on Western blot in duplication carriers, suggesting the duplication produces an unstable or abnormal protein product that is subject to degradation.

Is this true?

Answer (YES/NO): NO